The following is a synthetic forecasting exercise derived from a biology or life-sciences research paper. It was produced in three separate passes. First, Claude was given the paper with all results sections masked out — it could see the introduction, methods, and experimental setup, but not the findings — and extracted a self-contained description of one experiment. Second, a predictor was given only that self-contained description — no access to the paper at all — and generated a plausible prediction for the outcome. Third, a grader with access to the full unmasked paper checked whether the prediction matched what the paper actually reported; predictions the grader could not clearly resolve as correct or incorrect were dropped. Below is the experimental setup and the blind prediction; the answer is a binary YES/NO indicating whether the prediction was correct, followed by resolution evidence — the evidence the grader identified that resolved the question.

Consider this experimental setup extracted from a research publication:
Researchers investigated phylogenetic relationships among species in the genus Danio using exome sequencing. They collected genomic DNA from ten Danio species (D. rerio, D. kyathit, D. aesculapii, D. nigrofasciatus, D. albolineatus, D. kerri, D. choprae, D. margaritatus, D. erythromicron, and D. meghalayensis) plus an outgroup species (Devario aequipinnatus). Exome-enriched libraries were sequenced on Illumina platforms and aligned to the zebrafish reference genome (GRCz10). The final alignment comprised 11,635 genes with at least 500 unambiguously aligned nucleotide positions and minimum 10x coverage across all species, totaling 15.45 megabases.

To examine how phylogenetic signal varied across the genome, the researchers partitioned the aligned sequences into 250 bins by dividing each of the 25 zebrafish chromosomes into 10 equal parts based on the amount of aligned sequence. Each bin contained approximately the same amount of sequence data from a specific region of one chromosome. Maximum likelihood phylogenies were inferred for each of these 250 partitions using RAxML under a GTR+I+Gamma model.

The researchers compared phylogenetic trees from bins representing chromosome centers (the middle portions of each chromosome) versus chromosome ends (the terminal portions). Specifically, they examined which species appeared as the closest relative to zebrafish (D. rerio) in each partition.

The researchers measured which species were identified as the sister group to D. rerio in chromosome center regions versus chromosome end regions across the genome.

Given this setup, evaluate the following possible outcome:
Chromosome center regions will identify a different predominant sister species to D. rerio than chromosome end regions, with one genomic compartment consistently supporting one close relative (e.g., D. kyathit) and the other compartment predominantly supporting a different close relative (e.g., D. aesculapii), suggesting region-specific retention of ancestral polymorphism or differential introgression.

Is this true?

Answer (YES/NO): YES